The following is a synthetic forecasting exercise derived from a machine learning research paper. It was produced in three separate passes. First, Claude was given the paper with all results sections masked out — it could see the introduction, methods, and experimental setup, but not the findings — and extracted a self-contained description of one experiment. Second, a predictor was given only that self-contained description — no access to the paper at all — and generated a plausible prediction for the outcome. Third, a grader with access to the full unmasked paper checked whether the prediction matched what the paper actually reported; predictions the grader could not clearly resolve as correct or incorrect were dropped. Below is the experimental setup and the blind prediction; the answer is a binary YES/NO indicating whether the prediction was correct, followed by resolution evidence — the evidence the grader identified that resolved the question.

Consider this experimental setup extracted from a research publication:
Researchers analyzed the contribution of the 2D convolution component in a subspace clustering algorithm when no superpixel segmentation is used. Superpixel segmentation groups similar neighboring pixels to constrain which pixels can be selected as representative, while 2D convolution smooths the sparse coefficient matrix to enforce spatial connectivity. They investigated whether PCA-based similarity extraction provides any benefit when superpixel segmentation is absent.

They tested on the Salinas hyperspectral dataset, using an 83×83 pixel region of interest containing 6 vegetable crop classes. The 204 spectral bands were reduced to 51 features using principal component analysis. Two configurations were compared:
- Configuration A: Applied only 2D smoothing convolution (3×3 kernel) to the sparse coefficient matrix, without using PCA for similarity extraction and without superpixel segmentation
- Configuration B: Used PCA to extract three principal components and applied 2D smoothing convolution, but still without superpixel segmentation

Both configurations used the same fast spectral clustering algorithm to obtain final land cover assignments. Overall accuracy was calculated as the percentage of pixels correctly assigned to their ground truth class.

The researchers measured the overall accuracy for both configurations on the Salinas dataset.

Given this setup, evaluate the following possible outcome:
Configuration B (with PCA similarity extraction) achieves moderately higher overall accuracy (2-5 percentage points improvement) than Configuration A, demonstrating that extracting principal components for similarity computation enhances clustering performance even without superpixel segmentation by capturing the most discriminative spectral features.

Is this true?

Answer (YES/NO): NO